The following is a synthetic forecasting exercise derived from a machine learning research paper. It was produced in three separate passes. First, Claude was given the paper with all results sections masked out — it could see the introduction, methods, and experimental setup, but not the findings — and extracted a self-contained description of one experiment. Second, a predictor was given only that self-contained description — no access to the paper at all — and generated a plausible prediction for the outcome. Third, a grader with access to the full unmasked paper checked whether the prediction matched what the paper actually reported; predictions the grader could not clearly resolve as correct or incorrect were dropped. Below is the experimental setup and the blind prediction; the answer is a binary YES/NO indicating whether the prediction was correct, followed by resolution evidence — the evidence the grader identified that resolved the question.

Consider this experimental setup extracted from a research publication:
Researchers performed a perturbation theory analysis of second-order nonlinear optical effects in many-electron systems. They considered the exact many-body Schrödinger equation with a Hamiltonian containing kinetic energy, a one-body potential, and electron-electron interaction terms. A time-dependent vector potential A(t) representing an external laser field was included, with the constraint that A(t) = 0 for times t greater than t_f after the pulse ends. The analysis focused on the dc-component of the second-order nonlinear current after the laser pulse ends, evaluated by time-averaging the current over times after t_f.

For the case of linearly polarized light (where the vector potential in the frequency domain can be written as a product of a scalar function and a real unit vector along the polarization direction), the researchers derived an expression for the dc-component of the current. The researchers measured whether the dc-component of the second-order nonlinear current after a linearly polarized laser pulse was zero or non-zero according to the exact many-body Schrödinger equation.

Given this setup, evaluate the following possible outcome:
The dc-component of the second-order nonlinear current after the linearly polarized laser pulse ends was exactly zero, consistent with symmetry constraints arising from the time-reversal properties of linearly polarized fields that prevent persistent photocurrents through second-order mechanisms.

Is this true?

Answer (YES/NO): YES